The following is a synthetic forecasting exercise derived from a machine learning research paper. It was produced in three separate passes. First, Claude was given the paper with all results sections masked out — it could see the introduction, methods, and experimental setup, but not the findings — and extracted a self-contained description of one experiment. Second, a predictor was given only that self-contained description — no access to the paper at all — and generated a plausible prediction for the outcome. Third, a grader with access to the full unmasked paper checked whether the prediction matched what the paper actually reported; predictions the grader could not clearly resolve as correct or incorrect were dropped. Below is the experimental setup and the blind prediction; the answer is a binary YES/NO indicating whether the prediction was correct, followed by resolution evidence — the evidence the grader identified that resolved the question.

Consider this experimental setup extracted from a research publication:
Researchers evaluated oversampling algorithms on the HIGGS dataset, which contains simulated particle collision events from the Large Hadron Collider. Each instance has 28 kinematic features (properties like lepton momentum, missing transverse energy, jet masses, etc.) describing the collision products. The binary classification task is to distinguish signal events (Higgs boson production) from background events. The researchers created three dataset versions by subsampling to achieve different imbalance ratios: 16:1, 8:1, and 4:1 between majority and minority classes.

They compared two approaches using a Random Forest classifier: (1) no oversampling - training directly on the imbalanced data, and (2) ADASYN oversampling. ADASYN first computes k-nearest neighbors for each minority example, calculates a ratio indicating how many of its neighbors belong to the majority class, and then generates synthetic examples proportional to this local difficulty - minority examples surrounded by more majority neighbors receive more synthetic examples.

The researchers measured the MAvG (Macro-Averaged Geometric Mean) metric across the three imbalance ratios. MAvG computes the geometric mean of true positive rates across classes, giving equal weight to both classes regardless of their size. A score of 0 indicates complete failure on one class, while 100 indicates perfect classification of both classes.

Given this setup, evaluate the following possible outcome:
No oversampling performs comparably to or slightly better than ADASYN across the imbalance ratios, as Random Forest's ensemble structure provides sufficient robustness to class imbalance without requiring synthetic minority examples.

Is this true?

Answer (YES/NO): NO